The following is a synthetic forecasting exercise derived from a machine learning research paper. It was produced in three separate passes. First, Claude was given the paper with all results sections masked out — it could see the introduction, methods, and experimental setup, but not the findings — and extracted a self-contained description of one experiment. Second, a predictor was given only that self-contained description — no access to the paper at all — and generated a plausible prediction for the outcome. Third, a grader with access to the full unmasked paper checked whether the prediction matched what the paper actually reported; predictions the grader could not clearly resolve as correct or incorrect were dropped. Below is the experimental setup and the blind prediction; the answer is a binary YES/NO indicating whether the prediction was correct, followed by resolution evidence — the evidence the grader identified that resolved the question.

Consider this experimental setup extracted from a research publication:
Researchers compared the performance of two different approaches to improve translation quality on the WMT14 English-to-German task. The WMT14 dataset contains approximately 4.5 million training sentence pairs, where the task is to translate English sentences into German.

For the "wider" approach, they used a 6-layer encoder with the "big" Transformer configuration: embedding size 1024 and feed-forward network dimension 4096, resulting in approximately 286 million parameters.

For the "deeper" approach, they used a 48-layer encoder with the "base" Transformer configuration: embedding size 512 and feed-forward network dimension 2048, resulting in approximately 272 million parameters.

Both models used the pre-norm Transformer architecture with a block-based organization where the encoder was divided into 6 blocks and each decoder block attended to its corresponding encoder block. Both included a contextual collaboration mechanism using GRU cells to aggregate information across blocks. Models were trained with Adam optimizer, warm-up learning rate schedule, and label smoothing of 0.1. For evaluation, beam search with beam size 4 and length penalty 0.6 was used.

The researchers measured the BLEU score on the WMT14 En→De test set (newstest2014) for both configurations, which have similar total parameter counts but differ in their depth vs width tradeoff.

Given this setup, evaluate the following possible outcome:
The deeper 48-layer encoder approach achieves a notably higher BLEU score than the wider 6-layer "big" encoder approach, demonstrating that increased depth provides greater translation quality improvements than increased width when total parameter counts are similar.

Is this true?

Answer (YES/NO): YES